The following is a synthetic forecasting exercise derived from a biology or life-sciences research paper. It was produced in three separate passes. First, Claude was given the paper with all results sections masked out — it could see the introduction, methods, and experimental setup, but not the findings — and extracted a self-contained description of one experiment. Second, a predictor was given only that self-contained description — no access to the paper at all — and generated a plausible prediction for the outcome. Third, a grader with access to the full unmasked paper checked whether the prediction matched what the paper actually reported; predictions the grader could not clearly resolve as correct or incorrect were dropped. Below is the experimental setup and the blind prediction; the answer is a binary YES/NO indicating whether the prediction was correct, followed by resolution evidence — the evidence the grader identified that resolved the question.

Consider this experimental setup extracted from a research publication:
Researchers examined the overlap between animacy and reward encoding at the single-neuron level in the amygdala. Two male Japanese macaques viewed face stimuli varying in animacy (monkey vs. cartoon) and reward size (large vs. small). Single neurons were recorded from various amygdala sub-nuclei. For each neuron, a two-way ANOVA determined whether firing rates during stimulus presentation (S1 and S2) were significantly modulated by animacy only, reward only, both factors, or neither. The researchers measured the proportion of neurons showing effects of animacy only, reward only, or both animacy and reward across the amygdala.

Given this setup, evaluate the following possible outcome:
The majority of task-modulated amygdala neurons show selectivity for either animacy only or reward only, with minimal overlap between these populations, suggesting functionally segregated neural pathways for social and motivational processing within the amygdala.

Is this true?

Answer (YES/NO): YES